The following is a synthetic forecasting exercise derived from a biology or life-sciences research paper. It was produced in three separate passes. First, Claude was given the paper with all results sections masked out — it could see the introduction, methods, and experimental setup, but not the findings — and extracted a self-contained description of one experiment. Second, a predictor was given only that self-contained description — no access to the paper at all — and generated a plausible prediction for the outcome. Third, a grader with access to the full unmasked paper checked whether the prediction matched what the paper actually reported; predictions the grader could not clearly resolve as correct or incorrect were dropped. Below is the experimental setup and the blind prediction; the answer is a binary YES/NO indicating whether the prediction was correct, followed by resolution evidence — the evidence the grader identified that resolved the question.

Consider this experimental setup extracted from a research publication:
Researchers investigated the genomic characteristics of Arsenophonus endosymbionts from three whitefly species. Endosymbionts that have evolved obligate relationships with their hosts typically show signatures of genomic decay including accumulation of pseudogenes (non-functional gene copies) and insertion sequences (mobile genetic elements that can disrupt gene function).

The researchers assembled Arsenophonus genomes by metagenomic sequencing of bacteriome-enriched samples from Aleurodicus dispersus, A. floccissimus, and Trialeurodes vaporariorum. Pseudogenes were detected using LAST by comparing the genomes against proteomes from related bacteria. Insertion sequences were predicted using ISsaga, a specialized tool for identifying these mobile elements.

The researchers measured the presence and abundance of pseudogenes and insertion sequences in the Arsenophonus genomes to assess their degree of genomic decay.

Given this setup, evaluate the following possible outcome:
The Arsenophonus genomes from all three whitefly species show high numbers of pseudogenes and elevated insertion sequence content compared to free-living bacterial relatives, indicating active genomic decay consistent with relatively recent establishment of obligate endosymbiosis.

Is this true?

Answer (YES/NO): NO